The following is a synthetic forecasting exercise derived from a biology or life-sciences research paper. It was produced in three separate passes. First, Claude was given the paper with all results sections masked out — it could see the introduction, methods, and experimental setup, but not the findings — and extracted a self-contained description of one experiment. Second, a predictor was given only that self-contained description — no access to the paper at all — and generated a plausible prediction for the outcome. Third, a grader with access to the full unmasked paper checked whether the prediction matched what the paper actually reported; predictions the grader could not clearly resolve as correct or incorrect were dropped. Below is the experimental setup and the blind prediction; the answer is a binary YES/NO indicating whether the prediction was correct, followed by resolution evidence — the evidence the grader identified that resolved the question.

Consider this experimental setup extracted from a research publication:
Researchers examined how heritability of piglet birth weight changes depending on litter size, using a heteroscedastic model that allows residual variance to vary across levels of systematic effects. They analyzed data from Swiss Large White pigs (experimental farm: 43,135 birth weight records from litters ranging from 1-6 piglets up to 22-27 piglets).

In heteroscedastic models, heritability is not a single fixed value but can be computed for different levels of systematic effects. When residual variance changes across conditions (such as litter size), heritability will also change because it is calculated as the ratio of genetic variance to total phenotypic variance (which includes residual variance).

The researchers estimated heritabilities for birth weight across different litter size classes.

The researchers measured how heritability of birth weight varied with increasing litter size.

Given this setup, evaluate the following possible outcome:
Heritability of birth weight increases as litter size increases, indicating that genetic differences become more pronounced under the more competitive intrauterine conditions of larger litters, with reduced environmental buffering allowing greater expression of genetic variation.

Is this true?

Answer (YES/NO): NO